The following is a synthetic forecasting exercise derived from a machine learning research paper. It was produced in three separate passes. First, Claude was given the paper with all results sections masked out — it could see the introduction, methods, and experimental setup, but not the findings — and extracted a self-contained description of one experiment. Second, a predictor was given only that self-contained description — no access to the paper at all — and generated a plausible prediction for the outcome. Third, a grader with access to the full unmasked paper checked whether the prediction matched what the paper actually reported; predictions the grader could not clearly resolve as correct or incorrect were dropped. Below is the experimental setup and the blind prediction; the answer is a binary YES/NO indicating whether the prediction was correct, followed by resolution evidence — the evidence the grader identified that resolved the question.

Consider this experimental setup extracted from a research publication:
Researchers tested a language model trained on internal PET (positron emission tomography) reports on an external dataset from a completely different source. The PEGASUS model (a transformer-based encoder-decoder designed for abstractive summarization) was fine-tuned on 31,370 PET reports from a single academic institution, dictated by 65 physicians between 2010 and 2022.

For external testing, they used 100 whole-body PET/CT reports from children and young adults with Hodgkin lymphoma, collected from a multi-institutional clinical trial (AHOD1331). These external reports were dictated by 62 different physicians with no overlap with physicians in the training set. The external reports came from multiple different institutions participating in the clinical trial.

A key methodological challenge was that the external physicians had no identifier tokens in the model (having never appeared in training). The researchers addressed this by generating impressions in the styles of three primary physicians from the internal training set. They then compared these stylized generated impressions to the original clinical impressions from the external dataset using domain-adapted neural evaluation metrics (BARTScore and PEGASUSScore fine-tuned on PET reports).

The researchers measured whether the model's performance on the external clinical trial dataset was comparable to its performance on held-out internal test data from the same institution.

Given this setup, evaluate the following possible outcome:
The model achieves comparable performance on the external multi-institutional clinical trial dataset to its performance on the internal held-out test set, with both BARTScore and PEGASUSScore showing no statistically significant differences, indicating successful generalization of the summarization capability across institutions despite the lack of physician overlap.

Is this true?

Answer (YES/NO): NO